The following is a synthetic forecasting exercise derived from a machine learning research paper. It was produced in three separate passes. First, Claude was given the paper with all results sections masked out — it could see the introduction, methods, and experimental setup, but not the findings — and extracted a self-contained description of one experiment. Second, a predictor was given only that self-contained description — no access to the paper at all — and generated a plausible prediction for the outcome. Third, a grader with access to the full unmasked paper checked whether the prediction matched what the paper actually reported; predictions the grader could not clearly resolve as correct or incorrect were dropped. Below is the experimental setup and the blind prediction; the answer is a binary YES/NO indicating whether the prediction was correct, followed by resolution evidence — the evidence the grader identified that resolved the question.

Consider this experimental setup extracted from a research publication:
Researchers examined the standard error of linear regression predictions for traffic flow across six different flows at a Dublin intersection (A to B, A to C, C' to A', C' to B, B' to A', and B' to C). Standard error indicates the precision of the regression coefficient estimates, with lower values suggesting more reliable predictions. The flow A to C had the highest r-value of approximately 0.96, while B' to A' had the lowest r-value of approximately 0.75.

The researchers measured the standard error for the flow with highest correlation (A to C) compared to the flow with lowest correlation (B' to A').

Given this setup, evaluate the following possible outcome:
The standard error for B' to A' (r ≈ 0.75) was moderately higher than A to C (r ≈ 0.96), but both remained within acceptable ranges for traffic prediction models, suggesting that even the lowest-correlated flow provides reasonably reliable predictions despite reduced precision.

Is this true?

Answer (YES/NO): NO